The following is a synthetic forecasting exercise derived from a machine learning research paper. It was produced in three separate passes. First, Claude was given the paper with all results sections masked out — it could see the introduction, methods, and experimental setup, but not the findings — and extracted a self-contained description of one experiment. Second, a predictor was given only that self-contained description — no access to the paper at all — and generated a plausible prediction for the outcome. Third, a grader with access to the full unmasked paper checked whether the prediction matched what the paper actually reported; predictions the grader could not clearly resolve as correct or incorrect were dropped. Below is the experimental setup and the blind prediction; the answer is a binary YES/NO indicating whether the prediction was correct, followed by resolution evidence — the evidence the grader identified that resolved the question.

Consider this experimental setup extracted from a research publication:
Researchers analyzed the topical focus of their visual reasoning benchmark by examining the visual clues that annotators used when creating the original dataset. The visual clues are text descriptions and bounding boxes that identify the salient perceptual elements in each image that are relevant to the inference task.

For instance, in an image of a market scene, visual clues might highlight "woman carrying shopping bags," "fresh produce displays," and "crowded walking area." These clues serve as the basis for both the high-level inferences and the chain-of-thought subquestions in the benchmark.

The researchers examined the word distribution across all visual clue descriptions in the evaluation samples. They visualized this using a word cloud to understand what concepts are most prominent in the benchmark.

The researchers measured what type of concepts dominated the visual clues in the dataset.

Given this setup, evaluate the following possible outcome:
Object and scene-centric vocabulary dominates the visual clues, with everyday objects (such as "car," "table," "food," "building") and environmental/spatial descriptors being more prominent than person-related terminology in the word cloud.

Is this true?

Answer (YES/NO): NO